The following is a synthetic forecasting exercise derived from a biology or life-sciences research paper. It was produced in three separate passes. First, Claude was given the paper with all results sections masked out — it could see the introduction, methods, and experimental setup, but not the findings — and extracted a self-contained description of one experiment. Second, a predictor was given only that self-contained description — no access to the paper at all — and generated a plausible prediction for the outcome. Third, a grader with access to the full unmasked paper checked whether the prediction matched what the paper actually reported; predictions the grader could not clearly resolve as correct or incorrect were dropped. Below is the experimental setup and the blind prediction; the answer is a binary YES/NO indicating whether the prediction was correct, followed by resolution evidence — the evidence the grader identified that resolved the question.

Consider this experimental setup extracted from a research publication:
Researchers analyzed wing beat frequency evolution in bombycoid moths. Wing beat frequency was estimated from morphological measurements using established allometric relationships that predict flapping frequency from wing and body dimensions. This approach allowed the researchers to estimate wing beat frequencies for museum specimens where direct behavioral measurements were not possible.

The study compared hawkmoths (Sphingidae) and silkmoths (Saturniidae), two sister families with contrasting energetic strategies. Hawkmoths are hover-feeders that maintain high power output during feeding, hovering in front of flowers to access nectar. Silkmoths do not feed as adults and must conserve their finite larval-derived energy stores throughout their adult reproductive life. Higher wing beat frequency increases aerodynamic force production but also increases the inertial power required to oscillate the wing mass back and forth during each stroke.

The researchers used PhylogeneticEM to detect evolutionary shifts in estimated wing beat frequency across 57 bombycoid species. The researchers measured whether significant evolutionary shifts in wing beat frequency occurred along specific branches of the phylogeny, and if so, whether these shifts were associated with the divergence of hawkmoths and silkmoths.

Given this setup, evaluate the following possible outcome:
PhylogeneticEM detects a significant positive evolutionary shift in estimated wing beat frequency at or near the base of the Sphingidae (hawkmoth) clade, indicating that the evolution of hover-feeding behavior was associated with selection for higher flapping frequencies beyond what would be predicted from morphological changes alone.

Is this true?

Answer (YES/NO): NO